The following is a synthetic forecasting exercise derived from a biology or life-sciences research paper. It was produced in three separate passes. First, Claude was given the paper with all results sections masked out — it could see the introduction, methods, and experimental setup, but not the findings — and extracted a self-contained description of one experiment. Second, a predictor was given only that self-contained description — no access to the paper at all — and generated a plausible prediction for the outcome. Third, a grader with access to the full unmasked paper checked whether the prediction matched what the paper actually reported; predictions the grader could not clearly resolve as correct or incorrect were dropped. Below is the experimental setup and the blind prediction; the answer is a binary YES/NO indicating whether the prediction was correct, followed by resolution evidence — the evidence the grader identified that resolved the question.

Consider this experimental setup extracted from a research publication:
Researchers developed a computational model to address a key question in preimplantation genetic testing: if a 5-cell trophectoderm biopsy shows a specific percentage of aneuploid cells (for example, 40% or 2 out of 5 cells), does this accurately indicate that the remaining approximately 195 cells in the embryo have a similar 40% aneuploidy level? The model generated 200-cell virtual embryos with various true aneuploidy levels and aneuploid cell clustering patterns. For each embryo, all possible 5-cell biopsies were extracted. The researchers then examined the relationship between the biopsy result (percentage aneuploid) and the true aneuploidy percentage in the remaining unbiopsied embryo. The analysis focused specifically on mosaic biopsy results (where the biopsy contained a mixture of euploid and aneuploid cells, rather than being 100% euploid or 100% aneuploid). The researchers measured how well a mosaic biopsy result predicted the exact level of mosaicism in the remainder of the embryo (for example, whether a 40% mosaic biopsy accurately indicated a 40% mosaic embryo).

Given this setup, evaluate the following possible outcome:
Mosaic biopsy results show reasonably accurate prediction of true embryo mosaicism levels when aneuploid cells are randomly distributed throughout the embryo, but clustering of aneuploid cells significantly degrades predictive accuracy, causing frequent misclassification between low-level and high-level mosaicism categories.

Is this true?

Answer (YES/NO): NO